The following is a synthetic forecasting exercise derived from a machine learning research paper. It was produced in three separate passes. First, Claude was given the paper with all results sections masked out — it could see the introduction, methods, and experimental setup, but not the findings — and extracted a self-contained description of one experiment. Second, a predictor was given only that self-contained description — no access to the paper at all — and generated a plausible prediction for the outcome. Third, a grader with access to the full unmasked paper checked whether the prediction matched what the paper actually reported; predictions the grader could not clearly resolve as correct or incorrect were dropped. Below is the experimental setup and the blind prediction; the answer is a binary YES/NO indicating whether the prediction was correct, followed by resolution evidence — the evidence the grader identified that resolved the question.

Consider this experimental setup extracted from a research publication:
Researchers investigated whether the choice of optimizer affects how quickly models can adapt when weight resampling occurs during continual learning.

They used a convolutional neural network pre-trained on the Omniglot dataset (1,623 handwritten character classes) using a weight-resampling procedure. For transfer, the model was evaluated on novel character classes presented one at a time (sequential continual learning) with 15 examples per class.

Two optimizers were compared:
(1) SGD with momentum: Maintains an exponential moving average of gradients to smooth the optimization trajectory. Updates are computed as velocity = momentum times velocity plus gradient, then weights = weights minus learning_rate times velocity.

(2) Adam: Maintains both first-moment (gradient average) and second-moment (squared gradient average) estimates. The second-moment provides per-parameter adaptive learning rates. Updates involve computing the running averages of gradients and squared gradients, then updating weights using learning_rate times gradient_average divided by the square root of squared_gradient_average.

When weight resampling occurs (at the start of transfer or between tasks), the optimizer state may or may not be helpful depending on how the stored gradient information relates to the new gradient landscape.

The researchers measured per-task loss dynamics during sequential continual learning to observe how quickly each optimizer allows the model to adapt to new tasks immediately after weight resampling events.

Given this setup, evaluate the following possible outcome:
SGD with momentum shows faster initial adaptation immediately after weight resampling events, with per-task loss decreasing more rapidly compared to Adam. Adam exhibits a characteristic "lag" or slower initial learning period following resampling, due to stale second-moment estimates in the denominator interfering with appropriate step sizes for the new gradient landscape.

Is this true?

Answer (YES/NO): NO